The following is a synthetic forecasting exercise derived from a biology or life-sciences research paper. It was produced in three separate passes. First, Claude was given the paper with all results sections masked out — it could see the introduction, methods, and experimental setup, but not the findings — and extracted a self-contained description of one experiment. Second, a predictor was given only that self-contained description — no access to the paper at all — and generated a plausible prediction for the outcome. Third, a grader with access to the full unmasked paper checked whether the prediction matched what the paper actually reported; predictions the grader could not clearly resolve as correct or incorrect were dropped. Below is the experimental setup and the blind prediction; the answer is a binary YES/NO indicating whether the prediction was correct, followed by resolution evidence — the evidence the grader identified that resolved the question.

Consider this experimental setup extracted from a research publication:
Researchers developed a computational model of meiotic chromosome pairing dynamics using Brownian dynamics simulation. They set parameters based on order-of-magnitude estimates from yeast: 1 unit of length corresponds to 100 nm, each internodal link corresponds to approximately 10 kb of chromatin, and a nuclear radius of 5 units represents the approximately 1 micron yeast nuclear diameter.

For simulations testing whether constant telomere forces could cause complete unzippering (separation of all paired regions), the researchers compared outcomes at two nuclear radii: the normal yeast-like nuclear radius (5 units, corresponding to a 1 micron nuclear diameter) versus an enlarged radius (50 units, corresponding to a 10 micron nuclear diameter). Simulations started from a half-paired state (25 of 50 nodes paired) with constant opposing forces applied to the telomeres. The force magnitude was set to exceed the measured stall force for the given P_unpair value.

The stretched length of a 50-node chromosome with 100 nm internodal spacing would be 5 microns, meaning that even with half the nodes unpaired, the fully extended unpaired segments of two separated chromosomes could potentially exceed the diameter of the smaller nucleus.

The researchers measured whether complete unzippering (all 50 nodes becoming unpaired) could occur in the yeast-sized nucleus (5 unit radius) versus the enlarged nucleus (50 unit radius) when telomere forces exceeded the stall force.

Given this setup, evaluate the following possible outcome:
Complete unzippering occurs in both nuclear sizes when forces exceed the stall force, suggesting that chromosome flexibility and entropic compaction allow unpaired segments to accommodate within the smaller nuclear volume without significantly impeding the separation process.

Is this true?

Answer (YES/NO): NO